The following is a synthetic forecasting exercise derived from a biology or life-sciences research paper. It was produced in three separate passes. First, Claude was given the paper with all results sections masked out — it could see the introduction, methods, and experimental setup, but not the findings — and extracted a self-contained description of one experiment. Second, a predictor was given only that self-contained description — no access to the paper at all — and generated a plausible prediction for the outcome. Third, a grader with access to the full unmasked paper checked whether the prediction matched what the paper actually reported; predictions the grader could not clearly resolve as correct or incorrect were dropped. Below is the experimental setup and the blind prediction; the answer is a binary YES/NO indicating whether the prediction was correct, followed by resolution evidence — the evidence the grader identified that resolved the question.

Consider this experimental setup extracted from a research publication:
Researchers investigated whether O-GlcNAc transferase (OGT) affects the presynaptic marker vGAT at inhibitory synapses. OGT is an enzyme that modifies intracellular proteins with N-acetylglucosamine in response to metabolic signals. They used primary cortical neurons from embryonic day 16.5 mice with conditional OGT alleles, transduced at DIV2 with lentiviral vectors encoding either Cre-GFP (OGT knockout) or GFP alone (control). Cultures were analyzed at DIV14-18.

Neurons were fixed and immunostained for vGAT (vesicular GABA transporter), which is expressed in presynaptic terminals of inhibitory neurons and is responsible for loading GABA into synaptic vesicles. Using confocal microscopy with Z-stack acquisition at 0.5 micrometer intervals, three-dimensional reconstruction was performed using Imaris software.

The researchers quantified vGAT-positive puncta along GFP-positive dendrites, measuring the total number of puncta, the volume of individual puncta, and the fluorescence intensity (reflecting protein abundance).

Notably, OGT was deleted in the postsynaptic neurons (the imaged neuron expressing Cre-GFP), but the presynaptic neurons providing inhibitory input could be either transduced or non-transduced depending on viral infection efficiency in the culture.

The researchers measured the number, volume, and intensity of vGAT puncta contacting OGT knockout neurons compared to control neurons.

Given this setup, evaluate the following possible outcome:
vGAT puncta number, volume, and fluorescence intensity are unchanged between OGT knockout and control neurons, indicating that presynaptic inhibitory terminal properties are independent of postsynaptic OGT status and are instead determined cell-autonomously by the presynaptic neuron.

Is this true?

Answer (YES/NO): NO